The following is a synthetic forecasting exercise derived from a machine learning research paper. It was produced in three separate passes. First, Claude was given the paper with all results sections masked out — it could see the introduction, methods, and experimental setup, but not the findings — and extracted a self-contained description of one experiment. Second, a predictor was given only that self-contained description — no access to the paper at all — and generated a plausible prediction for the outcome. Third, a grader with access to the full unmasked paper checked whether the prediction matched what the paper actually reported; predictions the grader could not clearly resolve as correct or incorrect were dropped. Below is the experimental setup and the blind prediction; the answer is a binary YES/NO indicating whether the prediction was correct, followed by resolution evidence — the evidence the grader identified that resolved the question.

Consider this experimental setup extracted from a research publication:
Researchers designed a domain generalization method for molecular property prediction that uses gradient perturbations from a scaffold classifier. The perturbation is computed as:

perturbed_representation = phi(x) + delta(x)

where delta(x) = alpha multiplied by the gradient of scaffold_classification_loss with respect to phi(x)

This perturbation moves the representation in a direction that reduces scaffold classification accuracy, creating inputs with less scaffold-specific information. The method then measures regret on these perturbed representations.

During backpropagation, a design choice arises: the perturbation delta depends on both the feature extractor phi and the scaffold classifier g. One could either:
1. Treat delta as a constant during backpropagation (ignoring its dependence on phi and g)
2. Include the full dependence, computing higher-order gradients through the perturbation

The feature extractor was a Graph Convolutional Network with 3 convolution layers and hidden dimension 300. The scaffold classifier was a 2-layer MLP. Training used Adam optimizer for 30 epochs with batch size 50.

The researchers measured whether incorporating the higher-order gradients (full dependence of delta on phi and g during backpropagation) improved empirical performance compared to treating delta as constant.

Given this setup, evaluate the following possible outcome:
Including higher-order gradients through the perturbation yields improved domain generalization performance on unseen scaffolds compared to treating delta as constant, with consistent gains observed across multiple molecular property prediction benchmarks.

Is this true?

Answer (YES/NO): NO